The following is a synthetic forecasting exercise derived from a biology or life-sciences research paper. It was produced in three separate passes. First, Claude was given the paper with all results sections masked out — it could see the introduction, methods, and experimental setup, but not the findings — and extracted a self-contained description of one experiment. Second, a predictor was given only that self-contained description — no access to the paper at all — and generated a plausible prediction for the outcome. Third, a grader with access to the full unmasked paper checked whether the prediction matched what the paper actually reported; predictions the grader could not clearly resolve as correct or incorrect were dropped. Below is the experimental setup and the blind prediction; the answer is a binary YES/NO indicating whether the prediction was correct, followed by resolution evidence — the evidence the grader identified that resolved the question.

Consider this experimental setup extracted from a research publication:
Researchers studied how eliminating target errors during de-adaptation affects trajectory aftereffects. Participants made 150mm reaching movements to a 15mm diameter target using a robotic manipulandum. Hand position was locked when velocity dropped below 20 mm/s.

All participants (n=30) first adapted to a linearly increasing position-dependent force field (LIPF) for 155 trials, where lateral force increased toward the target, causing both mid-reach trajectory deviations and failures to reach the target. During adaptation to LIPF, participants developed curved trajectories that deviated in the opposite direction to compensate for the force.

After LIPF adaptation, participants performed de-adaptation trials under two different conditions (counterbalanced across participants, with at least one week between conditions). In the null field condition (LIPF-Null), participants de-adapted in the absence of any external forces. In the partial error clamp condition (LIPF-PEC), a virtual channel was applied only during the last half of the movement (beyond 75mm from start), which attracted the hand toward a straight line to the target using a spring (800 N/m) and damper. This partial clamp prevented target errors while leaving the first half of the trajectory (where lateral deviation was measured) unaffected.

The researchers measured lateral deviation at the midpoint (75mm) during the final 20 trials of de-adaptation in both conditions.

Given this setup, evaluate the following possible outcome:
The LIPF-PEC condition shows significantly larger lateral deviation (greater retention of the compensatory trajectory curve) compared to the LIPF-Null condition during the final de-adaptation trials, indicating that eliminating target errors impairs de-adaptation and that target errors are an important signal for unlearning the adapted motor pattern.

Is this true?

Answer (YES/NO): NO